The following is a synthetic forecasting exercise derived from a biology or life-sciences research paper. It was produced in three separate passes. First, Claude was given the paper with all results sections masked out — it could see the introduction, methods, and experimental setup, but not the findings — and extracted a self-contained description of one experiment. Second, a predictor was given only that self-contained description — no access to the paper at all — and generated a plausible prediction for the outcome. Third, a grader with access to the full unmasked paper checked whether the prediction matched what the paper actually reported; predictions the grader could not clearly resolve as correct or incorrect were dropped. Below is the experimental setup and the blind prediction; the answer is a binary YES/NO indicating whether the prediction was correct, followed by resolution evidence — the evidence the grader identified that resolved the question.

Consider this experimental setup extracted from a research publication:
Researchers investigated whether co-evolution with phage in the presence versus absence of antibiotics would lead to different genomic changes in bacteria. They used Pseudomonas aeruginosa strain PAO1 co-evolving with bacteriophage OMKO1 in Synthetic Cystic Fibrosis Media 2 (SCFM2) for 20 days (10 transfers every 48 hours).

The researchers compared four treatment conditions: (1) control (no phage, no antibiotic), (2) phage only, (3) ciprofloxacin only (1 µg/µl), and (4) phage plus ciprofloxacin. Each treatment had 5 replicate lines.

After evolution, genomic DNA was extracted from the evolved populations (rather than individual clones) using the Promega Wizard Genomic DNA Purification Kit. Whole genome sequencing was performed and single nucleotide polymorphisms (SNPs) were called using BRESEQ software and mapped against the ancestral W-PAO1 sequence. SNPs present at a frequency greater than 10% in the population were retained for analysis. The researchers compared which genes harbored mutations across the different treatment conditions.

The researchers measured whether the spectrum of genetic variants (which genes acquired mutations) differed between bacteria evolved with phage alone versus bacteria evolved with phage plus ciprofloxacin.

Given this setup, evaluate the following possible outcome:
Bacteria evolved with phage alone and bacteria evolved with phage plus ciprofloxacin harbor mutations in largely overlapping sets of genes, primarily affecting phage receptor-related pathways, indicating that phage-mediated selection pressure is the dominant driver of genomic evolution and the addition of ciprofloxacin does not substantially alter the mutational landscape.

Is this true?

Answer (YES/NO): NO